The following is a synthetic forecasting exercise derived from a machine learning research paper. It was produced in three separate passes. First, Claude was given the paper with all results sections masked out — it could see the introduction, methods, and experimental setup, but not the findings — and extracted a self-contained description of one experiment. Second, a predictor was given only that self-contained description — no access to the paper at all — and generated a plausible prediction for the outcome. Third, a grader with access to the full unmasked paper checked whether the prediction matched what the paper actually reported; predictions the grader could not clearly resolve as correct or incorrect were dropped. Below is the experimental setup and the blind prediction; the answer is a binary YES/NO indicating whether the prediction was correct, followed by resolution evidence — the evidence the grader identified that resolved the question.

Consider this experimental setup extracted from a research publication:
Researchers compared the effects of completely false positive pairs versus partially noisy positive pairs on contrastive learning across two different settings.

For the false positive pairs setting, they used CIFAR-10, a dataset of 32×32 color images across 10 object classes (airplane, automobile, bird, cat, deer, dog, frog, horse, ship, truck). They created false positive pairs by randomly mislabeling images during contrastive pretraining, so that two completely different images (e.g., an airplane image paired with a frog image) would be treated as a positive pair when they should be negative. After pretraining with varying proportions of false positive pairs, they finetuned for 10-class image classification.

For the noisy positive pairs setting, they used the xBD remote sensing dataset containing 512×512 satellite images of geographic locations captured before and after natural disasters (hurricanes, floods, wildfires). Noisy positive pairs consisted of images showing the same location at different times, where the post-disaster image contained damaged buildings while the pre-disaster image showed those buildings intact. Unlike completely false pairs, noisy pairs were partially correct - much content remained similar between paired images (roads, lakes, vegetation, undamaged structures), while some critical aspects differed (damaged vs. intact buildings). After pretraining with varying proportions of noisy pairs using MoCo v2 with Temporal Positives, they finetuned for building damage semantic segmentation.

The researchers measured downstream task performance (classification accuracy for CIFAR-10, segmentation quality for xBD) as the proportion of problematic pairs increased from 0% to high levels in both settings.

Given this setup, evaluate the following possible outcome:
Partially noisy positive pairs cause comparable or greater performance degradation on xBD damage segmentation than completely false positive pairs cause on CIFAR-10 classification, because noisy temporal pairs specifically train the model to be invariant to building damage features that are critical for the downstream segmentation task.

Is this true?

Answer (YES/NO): NO